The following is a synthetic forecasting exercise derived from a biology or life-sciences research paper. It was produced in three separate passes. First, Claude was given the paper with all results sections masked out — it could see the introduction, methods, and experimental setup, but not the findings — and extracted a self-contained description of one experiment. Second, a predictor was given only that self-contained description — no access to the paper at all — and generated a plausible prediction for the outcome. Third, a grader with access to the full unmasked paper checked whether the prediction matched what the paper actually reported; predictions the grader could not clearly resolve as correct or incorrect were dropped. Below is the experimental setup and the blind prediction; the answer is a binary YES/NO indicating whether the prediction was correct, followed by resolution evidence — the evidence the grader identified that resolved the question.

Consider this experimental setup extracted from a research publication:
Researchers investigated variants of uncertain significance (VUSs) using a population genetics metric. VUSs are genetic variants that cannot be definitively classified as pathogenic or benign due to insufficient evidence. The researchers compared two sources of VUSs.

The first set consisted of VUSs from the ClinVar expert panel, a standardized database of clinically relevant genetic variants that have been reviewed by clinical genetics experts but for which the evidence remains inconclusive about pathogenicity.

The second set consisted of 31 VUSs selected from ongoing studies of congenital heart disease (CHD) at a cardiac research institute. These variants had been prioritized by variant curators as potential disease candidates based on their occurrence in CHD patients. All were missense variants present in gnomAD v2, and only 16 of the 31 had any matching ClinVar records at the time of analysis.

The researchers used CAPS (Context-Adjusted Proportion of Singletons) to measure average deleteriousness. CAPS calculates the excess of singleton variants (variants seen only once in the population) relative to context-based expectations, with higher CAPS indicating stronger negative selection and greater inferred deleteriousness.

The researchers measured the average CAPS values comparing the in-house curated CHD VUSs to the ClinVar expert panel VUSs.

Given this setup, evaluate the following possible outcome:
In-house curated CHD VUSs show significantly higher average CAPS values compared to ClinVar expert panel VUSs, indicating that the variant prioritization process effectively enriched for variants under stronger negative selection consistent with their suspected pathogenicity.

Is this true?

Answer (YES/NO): NO